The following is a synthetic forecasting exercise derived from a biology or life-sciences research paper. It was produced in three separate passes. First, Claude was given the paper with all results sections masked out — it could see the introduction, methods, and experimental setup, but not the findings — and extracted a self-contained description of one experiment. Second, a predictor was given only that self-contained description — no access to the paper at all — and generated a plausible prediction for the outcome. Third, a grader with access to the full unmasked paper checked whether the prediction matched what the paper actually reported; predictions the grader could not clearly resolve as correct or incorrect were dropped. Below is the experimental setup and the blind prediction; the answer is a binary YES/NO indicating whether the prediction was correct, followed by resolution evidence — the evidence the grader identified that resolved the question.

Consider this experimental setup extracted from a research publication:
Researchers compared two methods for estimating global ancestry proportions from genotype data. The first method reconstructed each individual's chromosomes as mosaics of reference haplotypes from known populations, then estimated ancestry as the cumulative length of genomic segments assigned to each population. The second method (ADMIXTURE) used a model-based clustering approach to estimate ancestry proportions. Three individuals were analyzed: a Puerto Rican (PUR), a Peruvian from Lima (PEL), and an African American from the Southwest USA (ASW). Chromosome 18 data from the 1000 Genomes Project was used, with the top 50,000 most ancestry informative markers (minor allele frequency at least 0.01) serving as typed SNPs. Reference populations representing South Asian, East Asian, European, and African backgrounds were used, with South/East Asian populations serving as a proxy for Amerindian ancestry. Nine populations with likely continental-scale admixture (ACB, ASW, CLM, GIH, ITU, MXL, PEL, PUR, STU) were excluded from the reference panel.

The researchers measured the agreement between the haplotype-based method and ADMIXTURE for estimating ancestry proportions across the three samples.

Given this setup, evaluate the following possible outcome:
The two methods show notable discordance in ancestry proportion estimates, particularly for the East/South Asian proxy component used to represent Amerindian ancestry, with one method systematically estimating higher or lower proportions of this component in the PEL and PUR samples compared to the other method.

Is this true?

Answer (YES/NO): NO